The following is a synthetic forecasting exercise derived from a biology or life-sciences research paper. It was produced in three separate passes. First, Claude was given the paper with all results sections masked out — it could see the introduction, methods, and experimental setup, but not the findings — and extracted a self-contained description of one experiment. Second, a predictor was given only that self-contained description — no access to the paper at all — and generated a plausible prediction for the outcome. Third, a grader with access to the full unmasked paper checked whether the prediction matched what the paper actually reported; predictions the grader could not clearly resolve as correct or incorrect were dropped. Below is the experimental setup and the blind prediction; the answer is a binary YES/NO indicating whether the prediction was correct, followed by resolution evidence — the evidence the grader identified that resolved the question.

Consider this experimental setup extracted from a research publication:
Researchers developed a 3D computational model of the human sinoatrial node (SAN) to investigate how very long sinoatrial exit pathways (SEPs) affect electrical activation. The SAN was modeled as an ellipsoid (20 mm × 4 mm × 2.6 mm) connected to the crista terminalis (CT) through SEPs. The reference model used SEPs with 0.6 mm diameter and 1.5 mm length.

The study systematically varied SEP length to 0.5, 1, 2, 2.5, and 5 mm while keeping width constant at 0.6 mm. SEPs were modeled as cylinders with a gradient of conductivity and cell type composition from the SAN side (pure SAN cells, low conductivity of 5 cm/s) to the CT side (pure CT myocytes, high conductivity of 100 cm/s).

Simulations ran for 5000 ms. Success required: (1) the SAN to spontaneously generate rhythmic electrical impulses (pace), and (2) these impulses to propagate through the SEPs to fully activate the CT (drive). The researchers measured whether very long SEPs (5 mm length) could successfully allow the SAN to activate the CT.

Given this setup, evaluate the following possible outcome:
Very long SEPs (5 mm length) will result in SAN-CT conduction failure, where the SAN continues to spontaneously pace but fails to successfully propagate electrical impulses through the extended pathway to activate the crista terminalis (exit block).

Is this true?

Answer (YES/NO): NO